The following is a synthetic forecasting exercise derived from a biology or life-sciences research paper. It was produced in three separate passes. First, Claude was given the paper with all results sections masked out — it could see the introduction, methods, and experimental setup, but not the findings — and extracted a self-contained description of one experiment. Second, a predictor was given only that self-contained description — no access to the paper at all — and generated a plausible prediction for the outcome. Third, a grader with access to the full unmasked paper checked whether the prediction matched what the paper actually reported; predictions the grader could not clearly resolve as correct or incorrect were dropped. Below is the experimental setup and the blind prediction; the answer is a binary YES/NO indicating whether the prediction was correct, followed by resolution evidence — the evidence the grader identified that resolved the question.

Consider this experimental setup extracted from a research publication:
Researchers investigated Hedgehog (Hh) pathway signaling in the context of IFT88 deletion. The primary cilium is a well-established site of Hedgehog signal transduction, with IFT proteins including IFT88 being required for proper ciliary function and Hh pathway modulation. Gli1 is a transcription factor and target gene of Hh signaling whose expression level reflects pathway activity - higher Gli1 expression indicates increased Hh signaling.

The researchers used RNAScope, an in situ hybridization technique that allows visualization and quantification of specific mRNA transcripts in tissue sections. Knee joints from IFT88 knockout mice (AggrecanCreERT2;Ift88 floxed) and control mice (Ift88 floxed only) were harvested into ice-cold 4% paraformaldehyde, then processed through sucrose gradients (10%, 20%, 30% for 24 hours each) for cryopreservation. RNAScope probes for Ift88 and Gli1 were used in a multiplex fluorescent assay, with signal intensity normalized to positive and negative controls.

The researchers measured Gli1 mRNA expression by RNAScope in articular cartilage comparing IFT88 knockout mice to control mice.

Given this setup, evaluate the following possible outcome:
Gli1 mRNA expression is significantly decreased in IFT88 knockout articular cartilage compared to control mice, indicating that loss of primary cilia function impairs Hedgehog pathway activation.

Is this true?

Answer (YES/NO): NO